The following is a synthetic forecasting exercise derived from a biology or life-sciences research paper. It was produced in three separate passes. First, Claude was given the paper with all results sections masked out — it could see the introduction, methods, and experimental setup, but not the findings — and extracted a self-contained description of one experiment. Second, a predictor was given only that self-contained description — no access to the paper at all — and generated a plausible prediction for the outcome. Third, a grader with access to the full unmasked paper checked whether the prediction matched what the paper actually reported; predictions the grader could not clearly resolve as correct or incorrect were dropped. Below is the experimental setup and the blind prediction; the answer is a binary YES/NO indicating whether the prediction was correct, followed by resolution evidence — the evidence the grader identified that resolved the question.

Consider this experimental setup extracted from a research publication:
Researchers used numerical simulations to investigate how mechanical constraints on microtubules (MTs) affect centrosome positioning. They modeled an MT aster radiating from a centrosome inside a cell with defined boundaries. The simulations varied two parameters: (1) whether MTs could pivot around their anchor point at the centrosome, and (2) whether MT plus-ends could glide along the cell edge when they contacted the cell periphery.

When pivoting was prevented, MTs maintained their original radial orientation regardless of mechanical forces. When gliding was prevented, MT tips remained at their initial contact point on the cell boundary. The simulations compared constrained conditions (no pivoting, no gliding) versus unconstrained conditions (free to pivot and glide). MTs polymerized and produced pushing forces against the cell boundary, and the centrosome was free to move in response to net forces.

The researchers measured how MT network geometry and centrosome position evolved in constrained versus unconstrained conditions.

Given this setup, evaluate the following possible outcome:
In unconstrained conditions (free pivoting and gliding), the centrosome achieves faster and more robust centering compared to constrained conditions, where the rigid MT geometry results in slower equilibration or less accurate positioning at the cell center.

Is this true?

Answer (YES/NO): NO